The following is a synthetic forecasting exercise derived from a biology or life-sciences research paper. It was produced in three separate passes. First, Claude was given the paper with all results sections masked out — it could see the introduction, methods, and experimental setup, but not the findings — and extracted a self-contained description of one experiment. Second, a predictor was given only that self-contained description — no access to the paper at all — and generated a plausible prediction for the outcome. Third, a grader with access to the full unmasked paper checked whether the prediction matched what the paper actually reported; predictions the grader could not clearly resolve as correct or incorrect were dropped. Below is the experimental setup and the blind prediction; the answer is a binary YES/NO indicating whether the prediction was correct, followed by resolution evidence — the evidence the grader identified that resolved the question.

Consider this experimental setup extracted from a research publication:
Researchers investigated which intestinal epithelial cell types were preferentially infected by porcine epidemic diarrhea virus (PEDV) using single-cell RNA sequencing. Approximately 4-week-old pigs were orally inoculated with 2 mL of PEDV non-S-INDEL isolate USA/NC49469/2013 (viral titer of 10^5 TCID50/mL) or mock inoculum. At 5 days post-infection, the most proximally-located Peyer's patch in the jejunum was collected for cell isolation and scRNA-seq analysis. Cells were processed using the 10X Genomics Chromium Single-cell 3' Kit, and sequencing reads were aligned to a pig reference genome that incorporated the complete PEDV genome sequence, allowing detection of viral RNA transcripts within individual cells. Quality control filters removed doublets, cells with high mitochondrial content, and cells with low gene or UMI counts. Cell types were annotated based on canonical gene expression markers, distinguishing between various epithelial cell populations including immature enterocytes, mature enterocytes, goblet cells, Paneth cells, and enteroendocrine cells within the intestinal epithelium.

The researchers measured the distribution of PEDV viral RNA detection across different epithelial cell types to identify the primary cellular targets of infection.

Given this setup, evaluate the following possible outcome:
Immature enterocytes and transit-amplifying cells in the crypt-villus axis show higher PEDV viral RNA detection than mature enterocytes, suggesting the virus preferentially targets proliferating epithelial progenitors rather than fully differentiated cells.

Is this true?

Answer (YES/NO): NO